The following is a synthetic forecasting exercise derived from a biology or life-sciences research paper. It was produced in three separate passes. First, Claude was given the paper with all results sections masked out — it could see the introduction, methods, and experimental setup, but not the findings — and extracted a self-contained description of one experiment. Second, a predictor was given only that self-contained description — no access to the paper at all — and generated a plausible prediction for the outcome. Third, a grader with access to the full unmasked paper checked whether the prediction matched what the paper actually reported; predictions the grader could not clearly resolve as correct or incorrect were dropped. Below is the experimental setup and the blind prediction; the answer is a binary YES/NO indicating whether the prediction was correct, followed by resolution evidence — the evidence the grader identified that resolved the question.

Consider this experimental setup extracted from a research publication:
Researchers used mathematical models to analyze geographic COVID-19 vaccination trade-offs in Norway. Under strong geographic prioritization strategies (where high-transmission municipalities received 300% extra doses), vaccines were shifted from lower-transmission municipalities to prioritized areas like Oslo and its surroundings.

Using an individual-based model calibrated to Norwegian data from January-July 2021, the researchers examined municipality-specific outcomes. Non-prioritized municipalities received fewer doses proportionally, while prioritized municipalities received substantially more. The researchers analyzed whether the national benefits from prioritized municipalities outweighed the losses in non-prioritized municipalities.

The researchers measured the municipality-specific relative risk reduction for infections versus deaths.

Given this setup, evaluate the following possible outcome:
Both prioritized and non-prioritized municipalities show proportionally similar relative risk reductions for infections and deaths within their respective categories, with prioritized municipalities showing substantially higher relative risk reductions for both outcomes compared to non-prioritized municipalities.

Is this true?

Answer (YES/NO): NO